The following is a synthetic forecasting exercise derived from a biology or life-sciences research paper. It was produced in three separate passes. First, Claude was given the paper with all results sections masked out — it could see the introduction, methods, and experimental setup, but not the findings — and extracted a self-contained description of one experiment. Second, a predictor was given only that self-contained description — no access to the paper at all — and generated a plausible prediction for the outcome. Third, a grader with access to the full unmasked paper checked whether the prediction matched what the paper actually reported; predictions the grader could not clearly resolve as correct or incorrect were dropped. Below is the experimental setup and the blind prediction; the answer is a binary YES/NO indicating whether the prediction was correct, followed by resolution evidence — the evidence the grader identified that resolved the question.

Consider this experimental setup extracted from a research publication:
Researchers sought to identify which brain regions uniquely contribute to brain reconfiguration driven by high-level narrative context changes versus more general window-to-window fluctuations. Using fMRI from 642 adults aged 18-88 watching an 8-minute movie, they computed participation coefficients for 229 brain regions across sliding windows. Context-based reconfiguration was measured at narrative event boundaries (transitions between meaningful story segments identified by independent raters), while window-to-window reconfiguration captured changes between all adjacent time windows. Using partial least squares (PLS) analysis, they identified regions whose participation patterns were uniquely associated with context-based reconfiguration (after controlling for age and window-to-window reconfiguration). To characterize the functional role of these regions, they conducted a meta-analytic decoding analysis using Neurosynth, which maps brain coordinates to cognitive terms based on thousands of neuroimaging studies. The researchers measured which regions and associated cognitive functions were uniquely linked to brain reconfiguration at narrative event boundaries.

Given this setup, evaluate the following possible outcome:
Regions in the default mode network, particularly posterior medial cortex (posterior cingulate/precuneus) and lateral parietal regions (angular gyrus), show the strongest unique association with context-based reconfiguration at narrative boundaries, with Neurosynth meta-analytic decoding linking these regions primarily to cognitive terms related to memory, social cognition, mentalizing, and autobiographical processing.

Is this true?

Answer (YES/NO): NO